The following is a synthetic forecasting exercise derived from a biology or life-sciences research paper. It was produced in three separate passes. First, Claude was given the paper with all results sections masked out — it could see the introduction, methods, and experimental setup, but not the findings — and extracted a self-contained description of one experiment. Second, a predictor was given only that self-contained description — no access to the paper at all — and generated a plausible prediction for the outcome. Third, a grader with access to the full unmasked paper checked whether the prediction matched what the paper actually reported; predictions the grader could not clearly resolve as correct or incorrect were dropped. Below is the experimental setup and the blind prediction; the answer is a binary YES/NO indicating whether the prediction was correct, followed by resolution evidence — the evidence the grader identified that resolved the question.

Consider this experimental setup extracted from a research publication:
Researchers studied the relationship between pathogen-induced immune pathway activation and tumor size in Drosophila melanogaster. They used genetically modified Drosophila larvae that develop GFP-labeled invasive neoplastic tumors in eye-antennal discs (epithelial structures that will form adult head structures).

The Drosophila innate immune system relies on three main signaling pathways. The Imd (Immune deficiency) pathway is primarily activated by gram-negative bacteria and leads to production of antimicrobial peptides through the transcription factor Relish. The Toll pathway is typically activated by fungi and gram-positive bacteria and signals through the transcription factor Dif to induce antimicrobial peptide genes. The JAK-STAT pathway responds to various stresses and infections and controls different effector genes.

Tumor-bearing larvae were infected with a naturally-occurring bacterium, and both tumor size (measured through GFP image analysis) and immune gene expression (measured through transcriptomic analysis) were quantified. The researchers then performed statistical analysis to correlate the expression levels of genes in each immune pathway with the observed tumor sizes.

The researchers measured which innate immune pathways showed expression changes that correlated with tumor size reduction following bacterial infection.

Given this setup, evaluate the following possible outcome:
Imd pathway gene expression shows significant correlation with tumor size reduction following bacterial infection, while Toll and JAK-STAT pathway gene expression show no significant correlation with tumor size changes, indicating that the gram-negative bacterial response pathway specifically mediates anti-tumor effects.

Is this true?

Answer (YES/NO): NO